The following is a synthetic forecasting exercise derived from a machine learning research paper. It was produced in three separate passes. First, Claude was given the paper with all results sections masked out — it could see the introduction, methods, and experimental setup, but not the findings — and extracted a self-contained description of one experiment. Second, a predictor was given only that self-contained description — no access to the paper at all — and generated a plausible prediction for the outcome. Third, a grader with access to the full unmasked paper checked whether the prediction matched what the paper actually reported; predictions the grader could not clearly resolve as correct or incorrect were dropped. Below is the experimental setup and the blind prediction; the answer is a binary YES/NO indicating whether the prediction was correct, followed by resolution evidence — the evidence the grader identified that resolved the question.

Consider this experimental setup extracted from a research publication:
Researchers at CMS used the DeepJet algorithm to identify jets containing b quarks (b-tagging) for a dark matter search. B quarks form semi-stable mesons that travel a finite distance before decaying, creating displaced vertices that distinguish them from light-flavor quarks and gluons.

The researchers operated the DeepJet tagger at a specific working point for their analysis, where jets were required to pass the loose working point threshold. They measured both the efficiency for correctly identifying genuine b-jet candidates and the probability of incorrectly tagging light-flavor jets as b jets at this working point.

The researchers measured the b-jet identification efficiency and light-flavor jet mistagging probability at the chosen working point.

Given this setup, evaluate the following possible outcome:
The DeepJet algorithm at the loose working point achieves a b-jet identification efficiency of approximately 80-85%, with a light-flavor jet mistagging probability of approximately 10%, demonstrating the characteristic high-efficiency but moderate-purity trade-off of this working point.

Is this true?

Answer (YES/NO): NO